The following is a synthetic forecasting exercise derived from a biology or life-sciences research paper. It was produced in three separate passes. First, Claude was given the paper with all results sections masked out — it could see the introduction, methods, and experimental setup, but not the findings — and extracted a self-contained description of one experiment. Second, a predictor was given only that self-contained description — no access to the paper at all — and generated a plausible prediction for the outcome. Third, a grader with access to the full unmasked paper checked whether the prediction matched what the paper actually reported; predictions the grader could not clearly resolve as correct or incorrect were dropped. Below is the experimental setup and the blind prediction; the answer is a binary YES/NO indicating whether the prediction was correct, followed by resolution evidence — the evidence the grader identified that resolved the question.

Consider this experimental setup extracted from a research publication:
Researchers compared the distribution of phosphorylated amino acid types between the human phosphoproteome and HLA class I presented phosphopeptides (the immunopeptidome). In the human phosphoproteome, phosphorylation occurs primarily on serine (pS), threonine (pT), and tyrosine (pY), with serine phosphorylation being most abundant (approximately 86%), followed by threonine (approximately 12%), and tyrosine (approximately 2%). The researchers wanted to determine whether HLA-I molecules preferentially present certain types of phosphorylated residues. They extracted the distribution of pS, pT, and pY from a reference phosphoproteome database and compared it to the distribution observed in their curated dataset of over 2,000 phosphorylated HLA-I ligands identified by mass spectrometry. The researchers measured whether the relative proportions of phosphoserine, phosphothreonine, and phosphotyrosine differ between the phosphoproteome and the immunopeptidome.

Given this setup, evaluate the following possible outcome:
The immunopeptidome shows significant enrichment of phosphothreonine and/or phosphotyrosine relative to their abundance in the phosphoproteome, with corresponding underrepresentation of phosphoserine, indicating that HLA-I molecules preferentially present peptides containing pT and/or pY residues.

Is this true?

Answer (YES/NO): NO